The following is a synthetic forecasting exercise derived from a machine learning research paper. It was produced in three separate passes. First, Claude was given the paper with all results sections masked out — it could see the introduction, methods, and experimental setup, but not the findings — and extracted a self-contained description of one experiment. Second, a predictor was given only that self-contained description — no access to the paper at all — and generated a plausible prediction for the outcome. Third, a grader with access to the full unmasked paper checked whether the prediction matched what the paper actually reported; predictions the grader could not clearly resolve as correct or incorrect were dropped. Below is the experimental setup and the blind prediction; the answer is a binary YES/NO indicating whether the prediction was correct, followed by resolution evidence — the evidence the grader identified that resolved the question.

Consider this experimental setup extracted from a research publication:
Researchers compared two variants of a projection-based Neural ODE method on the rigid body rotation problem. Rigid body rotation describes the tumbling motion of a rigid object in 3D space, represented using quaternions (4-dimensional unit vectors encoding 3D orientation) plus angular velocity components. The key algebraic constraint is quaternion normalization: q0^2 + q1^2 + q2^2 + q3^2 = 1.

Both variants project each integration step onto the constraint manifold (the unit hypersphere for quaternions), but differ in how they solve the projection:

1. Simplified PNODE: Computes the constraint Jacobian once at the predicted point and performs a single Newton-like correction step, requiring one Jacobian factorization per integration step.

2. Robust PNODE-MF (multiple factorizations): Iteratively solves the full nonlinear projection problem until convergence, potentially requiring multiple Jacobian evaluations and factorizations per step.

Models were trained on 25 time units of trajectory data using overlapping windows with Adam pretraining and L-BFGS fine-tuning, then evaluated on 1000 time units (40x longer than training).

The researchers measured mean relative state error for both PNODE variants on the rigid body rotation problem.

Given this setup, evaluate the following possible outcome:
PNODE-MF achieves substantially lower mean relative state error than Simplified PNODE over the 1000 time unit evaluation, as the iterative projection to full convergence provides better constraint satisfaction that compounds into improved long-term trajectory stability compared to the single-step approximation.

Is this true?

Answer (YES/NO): NO